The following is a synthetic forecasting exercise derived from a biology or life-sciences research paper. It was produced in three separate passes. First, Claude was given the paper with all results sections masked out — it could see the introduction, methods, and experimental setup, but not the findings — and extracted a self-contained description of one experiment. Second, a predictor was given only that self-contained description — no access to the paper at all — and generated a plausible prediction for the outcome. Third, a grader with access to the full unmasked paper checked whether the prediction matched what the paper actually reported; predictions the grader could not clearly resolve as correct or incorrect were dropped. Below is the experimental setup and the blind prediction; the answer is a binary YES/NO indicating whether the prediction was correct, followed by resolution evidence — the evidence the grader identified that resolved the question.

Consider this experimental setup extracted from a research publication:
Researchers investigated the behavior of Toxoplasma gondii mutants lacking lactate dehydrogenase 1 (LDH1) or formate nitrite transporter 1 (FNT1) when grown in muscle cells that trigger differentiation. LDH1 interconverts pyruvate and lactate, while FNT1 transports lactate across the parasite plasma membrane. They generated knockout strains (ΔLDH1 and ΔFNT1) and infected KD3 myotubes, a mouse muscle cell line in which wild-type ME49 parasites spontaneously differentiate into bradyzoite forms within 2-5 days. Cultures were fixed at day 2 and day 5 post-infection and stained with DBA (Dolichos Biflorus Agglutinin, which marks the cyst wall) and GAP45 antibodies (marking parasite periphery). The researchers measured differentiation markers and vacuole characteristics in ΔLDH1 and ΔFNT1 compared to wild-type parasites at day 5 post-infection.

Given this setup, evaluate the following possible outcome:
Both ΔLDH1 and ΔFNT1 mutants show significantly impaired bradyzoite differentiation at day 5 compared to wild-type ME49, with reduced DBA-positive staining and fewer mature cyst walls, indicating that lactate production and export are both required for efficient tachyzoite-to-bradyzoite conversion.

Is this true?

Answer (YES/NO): NO